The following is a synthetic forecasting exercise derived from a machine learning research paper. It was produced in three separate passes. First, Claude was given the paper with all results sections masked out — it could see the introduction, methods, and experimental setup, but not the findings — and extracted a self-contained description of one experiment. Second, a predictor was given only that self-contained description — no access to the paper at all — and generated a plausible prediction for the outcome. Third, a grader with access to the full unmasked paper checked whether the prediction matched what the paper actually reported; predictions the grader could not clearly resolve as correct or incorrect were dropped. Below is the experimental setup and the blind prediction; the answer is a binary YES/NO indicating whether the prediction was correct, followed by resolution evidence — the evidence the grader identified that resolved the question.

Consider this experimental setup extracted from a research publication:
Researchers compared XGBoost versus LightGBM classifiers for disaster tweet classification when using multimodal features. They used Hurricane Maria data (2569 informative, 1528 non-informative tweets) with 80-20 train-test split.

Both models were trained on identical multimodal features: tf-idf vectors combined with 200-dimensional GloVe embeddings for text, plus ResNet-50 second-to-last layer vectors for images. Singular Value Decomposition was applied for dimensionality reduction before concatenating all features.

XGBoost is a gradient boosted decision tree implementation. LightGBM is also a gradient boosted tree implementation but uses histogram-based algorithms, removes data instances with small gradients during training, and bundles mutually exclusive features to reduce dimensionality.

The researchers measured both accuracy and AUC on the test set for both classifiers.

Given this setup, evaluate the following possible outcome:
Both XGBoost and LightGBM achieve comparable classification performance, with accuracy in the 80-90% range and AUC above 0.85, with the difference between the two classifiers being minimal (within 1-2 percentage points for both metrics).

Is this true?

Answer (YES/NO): NO